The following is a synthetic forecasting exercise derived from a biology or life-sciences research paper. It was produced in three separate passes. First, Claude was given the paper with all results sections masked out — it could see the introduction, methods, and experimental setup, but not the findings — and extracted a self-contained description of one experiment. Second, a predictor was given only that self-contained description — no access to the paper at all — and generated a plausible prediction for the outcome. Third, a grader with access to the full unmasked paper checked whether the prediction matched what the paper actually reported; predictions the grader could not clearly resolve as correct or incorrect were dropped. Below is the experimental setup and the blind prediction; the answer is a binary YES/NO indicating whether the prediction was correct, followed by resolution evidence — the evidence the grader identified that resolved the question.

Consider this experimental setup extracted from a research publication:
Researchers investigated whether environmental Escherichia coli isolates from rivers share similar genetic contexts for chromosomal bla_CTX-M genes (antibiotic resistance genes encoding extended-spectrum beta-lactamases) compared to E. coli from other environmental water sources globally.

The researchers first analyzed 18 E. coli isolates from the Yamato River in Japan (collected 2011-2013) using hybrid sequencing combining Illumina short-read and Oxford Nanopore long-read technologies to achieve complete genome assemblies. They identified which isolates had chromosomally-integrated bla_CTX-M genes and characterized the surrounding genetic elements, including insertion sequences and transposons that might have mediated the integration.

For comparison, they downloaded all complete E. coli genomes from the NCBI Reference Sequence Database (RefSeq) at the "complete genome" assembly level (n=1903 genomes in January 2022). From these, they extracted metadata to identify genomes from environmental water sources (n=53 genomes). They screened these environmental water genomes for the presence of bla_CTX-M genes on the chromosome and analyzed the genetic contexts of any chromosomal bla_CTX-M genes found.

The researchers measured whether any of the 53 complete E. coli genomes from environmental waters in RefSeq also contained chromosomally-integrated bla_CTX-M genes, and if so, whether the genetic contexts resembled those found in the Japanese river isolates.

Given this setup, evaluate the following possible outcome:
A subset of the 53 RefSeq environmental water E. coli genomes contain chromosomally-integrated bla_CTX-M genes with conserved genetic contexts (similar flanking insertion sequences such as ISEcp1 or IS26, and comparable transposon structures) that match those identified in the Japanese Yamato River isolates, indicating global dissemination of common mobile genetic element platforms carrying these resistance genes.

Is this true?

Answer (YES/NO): NO